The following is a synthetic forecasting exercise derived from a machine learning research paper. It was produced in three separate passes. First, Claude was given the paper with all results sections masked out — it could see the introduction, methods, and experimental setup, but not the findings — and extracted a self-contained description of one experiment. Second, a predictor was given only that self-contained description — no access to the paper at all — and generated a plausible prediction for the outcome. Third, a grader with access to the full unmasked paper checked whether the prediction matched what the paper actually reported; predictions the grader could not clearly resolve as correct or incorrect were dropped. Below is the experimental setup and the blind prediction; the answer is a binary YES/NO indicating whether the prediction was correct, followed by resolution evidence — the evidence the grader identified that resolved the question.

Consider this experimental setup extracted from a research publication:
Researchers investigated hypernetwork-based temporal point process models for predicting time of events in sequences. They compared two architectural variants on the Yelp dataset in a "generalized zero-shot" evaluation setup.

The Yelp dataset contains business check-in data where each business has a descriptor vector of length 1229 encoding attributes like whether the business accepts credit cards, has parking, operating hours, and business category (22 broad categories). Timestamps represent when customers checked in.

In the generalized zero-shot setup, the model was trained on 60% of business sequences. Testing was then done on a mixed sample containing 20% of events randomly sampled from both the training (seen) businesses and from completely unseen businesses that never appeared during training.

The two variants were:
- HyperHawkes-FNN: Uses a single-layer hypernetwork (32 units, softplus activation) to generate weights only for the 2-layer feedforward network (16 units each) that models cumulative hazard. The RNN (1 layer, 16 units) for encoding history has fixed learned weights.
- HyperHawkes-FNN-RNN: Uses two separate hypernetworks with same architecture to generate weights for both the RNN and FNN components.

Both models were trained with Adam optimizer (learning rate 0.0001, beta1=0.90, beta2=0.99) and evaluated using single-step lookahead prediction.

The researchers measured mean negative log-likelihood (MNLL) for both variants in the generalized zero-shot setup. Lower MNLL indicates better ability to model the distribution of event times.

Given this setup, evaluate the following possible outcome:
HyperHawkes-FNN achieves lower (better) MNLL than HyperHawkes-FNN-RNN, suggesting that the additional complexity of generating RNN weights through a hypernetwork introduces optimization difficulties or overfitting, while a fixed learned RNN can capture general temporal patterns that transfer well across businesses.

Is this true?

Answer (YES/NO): NO